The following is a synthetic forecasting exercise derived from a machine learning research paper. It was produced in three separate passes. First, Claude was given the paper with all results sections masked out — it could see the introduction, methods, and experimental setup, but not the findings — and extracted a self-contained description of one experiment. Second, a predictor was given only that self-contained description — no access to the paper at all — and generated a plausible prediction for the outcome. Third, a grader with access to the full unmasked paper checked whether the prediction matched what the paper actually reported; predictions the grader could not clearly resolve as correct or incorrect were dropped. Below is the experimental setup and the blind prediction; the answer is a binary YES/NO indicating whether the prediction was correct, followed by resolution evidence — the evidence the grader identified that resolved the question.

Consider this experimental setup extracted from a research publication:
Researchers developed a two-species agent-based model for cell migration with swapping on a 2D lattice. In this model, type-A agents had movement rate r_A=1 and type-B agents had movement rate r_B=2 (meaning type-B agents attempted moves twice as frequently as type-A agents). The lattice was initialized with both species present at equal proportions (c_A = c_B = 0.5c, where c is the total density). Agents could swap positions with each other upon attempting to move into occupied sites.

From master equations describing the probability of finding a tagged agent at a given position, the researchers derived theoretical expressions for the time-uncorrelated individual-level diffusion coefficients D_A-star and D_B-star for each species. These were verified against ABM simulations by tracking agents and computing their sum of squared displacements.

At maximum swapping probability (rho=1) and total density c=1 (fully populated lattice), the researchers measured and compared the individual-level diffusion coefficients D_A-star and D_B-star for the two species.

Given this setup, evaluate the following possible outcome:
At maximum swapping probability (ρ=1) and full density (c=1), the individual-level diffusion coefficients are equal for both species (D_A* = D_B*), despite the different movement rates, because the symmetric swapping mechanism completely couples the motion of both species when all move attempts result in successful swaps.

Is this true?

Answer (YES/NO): NO